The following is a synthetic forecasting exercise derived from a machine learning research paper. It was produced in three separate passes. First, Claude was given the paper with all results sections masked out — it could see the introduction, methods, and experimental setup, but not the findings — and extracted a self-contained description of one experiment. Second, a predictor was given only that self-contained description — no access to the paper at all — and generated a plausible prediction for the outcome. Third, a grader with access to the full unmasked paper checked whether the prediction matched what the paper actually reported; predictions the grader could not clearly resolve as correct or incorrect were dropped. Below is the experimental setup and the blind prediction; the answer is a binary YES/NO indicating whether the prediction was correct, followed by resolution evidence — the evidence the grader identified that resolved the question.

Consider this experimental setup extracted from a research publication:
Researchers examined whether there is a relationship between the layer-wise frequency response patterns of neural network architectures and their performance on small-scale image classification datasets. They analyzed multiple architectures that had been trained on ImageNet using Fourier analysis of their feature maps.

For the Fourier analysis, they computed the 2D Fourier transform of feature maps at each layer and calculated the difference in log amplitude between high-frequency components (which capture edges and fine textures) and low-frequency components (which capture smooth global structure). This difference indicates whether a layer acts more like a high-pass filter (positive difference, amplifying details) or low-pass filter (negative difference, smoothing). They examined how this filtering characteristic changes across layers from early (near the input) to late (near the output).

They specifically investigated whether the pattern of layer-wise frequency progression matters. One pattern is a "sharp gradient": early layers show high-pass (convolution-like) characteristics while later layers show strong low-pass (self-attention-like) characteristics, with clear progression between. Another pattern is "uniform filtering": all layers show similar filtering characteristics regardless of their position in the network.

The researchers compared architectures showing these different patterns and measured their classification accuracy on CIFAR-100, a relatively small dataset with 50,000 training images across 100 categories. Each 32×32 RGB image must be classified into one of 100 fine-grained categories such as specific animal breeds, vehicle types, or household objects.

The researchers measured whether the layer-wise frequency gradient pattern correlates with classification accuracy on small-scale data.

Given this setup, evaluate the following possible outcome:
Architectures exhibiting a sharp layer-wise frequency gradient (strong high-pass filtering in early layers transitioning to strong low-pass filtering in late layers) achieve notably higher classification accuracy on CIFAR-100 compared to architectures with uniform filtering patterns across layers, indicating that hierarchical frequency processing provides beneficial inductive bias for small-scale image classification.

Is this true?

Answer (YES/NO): YES